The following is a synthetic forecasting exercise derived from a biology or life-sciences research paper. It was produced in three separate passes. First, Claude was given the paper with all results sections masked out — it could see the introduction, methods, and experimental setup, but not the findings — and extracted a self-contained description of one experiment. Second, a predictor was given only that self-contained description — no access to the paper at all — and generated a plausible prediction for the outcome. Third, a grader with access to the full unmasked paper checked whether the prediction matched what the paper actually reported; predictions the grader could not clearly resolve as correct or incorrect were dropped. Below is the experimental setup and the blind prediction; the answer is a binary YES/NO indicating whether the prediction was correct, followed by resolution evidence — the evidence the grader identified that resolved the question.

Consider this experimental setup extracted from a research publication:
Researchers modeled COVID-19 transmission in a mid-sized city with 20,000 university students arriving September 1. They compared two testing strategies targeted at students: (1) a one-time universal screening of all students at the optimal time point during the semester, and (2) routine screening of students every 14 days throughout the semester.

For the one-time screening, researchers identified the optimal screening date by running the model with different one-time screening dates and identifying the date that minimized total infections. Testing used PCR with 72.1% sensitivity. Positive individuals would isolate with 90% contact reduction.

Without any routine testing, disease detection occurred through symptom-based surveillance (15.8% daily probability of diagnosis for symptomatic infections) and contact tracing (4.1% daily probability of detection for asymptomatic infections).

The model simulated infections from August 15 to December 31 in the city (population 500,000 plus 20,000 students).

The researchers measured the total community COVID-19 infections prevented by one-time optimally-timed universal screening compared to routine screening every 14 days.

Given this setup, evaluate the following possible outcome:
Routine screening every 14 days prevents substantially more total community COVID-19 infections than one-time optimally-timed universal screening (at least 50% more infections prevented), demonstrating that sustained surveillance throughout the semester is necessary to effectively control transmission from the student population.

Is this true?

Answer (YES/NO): YES